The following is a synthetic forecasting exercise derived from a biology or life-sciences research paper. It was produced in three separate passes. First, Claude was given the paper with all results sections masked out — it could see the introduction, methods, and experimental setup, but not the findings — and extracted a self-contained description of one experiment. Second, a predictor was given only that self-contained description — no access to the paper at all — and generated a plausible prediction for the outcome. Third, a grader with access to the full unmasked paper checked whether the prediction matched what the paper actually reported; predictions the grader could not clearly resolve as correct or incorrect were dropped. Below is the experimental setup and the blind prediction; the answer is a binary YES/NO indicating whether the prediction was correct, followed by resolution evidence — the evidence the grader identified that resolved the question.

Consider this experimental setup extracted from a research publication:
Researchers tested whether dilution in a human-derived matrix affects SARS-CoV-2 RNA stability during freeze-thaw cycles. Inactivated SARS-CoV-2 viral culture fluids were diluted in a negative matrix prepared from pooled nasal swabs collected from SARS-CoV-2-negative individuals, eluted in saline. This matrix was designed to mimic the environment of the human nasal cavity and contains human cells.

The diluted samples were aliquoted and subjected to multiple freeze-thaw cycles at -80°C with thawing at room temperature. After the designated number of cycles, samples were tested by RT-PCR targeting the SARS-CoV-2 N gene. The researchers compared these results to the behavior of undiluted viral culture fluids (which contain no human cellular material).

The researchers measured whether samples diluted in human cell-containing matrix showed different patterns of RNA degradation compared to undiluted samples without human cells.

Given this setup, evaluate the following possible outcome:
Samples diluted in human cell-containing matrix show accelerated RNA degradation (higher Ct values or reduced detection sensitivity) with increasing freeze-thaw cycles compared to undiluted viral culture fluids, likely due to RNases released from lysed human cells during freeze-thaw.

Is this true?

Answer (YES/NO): YES